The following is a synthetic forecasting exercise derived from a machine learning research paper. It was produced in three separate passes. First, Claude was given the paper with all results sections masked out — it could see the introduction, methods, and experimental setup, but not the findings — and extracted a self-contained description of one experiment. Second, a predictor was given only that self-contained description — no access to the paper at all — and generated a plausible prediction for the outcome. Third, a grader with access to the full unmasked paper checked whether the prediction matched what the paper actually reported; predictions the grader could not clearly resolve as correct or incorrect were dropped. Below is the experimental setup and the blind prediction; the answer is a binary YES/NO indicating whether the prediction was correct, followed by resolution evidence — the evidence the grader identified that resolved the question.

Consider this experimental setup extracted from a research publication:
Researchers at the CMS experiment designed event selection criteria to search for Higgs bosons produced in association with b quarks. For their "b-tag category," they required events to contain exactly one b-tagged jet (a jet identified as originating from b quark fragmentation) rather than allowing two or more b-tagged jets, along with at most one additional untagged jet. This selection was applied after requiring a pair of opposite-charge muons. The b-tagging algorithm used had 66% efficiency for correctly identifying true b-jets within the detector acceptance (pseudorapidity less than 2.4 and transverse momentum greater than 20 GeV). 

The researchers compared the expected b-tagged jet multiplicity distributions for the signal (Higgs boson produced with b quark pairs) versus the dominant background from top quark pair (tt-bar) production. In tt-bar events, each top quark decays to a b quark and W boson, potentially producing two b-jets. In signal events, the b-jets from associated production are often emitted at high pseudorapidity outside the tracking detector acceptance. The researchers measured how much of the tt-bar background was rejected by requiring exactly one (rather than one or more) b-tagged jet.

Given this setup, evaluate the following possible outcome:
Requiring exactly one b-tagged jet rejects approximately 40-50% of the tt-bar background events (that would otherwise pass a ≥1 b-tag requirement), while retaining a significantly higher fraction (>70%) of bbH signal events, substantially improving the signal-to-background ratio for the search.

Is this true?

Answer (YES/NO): NO